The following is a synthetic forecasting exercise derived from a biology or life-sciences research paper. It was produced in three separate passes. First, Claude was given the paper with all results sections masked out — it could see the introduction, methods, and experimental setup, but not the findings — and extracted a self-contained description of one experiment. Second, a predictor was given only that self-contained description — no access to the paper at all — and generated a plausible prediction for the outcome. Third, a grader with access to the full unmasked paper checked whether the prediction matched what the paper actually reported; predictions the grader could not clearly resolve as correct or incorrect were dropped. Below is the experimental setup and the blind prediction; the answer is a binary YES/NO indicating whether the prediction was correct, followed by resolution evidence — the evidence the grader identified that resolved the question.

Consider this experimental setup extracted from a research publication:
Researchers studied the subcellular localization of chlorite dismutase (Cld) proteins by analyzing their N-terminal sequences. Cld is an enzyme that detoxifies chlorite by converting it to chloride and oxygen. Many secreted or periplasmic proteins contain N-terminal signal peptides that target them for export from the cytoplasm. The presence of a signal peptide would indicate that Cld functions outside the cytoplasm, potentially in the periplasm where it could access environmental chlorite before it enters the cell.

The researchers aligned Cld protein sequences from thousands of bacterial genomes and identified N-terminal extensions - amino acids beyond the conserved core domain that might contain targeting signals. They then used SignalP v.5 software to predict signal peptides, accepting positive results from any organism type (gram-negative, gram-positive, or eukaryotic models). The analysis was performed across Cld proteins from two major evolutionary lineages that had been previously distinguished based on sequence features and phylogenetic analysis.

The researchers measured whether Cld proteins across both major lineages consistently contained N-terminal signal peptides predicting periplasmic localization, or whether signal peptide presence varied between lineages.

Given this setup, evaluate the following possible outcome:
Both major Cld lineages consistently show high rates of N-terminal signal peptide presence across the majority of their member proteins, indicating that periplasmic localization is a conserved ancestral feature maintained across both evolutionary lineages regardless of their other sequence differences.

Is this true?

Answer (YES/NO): NO